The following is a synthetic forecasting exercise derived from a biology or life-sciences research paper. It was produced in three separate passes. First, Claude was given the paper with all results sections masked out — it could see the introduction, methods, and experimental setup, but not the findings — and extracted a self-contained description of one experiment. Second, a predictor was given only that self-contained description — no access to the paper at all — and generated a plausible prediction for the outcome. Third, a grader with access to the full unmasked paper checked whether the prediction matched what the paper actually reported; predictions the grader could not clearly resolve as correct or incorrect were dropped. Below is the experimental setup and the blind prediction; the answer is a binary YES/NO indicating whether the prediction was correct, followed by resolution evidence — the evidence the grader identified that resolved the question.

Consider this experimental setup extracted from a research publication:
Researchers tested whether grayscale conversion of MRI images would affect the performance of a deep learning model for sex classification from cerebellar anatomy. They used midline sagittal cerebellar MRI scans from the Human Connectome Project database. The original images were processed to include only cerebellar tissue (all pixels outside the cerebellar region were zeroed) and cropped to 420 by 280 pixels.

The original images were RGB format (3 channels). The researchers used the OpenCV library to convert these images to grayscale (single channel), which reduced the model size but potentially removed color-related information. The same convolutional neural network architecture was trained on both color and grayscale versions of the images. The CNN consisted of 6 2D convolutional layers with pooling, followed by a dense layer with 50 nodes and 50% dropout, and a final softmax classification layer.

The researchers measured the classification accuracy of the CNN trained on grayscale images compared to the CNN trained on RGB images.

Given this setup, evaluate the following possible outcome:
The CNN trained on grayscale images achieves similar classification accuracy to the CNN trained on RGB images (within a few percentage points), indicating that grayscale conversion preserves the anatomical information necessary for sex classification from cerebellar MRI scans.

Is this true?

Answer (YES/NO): YES